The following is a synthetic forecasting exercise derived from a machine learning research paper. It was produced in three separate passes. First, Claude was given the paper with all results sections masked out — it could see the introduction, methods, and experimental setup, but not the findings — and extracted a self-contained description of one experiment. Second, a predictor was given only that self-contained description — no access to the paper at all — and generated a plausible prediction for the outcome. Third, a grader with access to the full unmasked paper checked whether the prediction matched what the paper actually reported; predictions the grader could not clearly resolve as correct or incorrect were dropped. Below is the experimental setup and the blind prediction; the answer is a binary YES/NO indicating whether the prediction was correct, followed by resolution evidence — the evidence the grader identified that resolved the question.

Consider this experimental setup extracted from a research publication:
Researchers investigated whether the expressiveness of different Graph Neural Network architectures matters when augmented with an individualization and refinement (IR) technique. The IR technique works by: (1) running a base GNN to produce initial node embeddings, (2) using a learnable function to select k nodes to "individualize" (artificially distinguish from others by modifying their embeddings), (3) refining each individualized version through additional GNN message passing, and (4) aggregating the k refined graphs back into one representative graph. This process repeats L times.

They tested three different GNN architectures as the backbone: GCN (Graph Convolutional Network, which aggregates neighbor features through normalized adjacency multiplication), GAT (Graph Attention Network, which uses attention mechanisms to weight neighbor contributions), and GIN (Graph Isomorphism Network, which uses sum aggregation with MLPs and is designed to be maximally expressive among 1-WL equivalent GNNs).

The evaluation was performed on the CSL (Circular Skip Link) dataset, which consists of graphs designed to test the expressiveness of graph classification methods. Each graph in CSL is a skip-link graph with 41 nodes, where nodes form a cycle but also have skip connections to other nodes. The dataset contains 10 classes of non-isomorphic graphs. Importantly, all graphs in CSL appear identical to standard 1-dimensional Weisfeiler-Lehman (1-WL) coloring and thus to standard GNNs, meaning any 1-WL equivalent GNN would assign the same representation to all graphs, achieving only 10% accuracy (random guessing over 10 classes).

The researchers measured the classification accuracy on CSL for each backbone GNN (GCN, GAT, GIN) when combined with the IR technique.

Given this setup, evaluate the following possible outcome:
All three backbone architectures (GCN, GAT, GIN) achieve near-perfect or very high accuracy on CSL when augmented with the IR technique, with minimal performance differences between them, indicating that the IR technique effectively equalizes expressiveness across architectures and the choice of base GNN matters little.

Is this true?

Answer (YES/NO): YES